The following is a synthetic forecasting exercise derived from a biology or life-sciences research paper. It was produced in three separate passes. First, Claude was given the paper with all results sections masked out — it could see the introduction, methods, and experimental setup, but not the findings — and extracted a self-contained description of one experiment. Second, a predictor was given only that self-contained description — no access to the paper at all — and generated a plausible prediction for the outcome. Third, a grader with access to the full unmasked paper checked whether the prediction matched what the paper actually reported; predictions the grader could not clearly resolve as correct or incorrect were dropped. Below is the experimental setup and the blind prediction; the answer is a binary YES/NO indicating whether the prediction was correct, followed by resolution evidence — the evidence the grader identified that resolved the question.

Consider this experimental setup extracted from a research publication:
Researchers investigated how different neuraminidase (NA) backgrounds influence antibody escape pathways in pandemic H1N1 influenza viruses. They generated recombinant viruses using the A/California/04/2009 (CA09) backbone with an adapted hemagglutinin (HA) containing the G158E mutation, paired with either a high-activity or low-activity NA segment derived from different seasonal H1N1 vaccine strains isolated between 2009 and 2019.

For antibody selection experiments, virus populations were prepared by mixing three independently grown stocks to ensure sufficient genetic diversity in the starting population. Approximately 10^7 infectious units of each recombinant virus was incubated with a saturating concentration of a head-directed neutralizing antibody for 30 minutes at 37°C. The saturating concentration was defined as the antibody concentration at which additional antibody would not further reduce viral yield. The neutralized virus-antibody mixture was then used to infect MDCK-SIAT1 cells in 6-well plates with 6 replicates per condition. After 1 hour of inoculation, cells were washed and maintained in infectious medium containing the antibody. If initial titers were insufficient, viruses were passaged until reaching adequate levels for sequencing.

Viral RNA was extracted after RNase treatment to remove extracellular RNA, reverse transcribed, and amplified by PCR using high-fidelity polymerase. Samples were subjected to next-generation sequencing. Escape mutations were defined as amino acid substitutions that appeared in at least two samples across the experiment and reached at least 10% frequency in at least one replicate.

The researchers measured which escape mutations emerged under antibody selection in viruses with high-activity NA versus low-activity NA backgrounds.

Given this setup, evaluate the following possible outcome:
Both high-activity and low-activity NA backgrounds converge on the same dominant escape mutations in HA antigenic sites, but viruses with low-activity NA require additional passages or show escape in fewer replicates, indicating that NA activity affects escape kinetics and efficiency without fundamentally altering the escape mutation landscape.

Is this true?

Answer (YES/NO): NO